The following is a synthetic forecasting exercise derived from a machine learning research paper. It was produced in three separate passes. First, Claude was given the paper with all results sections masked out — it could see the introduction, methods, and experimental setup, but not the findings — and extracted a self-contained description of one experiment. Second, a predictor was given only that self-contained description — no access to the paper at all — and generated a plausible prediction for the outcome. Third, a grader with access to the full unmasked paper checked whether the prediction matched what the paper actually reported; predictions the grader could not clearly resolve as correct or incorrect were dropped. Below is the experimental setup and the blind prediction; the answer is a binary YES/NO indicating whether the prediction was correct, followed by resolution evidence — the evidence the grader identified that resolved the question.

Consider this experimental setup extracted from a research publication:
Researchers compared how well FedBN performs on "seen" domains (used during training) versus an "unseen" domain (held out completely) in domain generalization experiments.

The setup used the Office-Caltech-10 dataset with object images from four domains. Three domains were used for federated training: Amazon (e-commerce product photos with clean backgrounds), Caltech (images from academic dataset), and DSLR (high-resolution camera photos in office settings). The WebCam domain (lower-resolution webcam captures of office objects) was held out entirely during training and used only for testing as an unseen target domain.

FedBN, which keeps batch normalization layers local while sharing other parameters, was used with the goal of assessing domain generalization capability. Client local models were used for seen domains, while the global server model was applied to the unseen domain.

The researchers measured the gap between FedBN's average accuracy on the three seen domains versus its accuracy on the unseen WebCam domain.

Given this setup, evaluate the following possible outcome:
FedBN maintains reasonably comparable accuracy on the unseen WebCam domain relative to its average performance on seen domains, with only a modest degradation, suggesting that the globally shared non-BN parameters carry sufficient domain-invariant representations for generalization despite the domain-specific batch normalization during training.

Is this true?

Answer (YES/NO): YES